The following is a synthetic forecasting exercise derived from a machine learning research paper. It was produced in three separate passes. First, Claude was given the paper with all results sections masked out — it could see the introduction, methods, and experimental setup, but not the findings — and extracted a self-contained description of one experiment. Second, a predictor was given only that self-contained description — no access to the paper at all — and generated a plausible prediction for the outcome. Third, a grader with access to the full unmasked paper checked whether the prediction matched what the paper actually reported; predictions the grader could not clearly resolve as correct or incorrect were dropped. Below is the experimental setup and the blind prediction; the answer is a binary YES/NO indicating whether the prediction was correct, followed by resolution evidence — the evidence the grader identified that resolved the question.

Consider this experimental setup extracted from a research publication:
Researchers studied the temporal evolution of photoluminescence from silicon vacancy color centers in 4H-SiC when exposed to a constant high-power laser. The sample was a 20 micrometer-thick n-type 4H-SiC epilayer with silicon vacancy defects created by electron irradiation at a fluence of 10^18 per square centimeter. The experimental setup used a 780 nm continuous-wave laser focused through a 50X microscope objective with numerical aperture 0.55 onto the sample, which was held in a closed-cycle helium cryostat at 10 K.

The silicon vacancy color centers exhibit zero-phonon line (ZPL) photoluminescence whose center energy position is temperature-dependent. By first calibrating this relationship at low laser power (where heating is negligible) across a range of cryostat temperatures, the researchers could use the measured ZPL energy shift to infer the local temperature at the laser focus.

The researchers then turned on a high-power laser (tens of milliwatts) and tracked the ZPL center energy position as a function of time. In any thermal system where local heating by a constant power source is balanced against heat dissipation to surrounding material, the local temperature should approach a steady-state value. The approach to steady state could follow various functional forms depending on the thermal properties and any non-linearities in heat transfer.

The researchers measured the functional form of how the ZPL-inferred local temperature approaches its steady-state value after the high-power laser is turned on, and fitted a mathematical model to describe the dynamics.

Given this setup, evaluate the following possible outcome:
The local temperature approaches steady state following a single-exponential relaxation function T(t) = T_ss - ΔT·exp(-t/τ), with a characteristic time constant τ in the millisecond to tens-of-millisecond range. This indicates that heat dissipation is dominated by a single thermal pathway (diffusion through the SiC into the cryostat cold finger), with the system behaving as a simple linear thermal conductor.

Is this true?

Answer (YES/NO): NO